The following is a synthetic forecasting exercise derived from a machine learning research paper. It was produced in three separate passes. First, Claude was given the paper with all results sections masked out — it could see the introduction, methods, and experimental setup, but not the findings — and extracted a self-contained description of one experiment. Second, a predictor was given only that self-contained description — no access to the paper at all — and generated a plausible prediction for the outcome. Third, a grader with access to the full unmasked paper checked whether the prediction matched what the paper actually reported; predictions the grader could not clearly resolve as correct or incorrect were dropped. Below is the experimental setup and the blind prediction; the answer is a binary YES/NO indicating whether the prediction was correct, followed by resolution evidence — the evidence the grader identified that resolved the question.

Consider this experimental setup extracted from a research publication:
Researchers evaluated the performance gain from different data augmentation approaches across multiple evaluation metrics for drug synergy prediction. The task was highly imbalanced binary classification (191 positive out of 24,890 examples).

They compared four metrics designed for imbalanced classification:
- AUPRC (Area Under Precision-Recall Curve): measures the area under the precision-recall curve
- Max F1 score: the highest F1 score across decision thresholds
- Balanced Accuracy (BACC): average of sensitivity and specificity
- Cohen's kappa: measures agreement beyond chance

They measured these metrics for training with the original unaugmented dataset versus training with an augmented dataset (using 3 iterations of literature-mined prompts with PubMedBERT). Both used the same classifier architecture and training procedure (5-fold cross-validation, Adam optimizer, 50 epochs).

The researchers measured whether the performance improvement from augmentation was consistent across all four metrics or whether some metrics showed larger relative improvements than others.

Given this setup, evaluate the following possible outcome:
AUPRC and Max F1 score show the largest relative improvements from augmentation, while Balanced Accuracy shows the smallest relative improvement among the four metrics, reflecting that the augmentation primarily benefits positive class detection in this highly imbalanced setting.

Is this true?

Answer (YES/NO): NO